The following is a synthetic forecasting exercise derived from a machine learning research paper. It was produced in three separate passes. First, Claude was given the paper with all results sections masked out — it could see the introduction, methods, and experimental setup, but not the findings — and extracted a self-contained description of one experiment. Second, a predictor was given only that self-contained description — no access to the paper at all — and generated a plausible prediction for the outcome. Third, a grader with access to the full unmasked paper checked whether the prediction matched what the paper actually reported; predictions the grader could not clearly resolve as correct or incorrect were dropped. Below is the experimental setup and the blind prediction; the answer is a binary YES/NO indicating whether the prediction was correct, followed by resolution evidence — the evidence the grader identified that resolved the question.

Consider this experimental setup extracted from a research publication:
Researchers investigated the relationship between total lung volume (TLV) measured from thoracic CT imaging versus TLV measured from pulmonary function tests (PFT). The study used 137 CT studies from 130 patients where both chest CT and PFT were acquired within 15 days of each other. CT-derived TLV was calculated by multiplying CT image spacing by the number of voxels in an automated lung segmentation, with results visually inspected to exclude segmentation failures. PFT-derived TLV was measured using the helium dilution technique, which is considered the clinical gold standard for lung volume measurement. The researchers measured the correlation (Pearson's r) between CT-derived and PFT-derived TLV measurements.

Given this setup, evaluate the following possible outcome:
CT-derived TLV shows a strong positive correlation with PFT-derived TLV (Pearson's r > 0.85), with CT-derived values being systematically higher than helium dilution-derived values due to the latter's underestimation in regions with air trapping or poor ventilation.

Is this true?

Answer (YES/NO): NO